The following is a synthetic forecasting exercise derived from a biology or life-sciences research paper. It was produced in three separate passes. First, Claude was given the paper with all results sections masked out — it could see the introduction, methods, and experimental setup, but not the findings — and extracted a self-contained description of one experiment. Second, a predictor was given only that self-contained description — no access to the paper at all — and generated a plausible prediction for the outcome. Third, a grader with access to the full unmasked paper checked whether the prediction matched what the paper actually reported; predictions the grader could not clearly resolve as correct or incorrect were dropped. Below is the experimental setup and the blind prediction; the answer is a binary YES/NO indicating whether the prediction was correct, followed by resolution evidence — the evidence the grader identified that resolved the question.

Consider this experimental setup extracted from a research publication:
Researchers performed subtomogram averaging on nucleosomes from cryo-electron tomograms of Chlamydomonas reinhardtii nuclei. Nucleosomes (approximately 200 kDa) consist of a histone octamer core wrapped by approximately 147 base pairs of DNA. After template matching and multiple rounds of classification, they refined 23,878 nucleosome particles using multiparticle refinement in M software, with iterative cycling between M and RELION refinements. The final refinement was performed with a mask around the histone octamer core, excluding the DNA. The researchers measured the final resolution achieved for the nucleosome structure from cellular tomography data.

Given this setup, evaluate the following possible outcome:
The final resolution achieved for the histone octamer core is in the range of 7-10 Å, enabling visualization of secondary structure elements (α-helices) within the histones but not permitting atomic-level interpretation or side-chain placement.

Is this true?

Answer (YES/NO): YES